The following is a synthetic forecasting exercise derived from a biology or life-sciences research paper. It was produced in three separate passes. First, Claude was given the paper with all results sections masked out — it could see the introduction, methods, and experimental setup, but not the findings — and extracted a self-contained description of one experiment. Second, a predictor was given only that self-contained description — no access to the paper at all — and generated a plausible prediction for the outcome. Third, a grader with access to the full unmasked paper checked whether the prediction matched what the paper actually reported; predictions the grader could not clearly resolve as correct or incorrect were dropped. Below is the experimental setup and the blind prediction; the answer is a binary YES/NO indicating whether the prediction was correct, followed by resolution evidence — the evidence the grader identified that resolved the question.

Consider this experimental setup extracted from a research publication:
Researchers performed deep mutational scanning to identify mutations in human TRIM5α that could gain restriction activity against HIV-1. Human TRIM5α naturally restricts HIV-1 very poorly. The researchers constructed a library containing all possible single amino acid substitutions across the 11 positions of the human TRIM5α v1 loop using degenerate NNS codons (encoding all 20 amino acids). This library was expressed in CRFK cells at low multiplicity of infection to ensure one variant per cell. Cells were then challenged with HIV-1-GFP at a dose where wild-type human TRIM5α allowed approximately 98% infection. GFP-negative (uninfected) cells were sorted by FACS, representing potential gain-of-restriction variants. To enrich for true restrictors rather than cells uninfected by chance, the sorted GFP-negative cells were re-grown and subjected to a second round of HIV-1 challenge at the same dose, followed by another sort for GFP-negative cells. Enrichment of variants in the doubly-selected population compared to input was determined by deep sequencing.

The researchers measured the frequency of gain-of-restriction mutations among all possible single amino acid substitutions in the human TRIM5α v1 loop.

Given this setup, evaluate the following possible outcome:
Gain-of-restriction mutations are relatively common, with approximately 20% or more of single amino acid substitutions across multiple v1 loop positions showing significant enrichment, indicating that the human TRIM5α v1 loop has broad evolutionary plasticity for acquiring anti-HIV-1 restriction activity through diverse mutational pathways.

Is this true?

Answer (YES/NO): YES